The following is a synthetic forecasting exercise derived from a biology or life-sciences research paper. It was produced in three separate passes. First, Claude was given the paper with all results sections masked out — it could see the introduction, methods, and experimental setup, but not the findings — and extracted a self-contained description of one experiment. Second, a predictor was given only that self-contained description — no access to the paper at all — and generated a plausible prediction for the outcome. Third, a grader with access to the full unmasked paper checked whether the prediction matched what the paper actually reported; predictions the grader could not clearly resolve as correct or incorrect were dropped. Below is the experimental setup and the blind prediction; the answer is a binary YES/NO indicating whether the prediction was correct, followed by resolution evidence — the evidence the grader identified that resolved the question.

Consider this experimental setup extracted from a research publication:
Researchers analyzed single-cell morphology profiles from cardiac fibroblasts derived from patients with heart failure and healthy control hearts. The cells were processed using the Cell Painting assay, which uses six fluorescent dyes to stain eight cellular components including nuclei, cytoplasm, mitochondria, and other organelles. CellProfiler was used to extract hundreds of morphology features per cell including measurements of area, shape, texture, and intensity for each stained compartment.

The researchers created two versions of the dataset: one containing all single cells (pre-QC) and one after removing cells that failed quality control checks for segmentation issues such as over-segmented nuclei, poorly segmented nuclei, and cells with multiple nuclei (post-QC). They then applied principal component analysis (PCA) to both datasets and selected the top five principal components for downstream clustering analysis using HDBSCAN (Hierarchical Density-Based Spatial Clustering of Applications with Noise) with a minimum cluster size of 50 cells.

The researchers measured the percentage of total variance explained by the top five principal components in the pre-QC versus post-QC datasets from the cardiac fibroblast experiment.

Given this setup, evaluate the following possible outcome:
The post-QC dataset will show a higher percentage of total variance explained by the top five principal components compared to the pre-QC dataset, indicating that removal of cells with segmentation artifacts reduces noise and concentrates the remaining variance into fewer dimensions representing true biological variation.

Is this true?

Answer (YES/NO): NO